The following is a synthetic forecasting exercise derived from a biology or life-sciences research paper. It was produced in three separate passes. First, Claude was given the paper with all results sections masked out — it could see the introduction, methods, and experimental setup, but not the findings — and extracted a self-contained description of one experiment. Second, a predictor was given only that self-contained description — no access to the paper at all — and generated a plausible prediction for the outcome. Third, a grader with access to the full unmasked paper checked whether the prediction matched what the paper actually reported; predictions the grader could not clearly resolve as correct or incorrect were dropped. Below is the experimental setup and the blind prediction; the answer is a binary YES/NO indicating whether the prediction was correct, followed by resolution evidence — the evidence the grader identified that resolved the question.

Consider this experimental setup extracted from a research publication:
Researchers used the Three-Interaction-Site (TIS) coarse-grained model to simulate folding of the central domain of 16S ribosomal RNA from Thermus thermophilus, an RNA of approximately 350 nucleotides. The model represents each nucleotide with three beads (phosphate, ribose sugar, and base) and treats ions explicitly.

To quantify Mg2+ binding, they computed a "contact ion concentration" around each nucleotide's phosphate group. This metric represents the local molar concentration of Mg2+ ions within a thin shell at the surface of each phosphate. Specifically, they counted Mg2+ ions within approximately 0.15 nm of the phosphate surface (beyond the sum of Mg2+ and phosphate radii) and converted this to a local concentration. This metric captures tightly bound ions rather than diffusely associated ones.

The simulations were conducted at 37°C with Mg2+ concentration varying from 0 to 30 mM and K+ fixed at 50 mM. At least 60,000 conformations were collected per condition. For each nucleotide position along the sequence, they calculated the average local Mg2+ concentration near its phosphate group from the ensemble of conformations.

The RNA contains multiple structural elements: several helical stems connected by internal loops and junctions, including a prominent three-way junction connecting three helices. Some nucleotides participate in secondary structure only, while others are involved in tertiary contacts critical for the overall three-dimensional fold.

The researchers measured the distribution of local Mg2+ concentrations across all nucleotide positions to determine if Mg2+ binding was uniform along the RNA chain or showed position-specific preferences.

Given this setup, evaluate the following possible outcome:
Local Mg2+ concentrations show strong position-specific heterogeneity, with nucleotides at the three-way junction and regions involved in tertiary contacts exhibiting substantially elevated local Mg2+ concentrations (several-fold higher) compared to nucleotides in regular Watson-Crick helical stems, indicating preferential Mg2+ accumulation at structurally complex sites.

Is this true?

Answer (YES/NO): YES